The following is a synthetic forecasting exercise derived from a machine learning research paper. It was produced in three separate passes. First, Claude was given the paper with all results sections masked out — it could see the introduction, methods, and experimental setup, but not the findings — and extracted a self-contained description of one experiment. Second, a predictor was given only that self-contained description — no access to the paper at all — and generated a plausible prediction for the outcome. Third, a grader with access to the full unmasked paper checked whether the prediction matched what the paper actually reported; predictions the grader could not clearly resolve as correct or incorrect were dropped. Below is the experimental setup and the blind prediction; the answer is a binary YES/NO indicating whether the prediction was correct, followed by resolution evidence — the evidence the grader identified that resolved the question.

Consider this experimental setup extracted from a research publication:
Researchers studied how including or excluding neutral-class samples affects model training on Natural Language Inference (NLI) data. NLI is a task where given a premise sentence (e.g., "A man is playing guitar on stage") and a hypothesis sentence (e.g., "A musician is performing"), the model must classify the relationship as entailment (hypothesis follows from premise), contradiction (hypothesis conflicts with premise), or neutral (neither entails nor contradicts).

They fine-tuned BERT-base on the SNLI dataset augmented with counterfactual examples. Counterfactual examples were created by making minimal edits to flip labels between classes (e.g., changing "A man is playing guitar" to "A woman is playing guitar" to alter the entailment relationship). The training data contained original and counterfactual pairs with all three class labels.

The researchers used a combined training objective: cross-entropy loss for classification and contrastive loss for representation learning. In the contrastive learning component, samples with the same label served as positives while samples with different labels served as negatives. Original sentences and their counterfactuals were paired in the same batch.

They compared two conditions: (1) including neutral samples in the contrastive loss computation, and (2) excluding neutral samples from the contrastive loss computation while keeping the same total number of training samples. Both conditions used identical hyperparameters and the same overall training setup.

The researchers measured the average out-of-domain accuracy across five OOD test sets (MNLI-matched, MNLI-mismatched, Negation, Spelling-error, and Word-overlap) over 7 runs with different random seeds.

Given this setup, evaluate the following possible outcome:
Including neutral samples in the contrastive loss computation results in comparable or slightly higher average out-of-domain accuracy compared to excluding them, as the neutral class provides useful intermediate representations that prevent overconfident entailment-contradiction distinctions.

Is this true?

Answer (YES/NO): NO